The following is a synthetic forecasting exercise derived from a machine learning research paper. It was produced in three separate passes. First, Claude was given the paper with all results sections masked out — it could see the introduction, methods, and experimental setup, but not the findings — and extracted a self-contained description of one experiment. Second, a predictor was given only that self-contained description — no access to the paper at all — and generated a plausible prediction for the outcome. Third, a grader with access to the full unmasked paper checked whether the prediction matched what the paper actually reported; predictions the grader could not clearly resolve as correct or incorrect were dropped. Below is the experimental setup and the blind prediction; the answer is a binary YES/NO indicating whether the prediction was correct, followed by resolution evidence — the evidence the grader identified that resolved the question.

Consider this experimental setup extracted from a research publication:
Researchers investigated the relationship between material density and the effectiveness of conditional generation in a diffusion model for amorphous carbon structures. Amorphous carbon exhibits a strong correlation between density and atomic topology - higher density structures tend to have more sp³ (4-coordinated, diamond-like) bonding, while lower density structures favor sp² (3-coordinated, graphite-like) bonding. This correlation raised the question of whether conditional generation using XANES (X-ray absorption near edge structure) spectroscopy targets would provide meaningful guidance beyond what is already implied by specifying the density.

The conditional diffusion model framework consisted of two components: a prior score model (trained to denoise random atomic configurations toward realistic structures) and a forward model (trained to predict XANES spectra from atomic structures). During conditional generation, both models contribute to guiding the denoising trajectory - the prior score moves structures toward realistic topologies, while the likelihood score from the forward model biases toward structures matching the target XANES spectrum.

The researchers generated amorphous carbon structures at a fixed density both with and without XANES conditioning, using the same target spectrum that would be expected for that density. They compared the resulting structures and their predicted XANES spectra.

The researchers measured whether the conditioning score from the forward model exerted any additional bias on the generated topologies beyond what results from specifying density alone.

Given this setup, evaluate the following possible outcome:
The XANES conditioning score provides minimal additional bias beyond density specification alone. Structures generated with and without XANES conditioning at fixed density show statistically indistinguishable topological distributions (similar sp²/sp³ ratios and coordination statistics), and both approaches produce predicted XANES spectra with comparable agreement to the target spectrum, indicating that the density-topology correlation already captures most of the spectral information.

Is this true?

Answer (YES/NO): NO